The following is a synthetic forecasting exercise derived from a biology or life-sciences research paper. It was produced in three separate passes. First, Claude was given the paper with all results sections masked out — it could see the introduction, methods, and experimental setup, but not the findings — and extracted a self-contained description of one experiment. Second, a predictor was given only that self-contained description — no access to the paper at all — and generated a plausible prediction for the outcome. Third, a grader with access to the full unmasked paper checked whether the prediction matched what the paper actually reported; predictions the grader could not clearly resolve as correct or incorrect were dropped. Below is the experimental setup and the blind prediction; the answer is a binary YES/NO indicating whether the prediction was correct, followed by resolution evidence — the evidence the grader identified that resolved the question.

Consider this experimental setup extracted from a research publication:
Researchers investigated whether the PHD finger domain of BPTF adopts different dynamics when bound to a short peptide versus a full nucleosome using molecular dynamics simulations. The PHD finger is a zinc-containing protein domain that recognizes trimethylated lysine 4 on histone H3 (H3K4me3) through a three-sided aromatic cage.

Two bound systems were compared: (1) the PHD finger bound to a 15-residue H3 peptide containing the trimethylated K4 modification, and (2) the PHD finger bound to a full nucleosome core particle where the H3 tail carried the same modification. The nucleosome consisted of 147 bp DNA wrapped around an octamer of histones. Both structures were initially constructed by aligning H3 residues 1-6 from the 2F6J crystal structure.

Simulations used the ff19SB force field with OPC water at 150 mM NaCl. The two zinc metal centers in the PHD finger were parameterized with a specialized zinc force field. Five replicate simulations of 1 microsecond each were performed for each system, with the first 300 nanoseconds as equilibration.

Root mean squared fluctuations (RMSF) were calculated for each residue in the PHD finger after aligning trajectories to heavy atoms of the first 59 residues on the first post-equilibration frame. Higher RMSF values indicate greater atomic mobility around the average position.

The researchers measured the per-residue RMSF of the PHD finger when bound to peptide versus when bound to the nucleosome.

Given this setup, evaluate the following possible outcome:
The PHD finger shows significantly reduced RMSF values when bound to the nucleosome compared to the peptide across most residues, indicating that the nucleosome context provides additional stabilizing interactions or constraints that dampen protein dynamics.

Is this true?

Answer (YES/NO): NO